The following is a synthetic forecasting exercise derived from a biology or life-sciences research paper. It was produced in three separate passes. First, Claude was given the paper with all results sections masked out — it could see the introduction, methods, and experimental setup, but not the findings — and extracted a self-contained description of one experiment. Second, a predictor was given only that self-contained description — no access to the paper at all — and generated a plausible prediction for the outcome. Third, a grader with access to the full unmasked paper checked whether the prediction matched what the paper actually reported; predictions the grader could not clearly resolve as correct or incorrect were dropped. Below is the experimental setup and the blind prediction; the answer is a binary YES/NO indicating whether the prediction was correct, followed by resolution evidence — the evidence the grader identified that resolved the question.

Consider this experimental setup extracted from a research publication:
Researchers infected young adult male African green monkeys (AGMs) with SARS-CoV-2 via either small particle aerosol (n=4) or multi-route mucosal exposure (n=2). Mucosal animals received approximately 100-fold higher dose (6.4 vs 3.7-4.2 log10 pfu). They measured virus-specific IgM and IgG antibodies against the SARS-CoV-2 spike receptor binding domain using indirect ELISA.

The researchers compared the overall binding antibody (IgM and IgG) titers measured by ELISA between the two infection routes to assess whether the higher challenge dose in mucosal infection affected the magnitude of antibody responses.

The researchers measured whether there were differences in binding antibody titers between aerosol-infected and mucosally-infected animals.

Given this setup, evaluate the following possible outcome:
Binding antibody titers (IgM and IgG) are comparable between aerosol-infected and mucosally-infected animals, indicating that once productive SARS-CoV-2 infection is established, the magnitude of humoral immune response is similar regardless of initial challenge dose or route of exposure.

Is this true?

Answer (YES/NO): NO